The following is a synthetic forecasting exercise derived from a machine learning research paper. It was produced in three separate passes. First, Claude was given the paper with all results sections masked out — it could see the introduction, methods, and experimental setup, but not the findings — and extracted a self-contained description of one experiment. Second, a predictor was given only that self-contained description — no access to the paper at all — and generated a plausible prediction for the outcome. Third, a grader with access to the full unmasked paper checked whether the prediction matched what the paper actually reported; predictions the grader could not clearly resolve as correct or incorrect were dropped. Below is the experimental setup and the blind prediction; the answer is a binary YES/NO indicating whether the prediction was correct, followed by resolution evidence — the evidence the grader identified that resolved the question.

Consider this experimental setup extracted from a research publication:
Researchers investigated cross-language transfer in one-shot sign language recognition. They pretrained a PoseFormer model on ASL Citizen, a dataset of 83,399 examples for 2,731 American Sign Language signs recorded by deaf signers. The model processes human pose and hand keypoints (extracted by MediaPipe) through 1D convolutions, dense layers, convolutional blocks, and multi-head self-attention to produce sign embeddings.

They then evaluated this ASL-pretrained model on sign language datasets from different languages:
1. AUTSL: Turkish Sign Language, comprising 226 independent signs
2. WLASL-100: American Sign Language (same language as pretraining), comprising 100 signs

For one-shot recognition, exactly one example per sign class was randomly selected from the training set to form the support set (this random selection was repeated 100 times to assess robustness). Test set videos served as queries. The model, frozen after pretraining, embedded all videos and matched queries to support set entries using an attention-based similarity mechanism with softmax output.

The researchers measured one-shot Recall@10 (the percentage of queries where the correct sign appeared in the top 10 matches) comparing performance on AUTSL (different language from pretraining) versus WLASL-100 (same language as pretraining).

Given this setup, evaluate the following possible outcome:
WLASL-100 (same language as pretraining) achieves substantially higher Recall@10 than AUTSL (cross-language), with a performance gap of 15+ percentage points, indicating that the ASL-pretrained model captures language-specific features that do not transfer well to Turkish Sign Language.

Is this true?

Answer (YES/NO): NO